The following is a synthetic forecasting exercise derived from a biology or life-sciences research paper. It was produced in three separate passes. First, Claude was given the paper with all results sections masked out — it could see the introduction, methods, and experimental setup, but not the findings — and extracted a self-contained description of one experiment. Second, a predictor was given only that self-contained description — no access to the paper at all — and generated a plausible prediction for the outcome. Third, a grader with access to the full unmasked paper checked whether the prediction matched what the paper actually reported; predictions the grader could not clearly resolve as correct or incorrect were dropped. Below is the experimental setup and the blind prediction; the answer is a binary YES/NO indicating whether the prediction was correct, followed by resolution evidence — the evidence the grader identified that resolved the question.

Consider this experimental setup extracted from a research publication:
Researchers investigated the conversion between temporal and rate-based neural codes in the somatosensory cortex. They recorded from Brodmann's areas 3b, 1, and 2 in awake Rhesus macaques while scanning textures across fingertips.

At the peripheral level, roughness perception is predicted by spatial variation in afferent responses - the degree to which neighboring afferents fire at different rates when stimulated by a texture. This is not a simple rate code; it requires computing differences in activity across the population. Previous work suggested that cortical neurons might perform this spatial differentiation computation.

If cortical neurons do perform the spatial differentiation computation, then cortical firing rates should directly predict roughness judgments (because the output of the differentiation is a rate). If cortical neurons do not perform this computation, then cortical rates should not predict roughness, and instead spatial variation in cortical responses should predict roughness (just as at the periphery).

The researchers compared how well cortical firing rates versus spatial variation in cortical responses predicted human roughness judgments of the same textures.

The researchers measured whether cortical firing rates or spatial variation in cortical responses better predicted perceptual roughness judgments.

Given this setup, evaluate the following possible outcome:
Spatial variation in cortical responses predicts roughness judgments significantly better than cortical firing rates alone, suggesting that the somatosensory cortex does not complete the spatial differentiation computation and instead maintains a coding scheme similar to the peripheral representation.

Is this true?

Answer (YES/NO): NO